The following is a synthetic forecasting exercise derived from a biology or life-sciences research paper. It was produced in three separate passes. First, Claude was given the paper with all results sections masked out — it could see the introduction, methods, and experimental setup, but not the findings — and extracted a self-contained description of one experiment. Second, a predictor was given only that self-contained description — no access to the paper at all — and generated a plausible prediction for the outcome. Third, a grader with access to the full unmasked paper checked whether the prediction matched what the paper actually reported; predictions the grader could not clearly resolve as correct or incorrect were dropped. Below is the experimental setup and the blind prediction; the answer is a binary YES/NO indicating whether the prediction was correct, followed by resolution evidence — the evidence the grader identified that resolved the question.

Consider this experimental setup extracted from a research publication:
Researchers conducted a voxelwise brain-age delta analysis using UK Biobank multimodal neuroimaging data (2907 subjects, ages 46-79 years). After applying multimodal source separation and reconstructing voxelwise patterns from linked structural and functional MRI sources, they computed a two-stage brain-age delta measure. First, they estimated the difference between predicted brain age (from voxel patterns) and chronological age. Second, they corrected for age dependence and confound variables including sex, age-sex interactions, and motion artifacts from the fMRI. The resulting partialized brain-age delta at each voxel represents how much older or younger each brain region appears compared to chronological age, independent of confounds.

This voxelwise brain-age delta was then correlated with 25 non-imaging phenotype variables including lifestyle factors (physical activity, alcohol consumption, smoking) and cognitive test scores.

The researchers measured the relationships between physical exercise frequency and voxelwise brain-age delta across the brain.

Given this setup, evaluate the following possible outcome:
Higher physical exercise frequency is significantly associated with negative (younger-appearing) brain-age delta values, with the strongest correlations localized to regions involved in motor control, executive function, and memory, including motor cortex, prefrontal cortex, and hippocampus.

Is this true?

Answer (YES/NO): NO